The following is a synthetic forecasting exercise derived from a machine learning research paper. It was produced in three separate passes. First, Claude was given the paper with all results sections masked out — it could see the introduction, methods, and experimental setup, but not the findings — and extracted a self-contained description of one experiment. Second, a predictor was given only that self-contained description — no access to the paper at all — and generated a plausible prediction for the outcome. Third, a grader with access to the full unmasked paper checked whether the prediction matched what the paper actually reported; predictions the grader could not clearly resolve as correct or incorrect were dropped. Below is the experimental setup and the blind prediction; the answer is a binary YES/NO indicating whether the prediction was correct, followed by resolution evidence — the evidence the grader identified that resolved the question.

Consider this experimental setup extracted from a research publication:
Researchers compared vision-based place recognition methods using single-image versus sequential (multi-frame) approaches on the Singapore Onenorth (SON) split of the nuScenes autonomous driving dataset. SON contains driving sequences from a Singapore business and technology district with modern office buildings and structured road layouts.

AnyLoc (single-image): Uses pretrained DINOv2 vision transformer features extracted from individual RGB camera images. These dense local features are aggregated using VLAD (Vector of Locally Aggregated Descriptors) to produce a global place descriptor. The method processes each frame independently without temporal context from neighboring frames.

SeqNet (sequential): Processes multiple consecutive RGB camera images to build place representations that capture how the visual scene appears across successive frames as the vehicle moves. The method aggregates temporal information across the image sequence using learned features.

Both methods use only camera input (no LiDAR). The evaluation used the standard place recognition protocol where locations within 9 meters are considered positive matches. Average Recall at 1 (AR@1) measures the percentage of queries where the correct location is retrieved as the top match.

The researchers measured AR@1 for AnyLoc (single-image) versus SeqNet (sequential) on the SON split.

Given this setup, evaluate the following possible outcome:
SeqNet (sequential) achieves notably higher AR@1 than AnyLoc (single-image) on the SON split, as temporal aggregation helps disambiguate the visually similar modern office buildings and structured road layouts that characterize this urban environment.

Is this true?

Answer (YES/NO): NO